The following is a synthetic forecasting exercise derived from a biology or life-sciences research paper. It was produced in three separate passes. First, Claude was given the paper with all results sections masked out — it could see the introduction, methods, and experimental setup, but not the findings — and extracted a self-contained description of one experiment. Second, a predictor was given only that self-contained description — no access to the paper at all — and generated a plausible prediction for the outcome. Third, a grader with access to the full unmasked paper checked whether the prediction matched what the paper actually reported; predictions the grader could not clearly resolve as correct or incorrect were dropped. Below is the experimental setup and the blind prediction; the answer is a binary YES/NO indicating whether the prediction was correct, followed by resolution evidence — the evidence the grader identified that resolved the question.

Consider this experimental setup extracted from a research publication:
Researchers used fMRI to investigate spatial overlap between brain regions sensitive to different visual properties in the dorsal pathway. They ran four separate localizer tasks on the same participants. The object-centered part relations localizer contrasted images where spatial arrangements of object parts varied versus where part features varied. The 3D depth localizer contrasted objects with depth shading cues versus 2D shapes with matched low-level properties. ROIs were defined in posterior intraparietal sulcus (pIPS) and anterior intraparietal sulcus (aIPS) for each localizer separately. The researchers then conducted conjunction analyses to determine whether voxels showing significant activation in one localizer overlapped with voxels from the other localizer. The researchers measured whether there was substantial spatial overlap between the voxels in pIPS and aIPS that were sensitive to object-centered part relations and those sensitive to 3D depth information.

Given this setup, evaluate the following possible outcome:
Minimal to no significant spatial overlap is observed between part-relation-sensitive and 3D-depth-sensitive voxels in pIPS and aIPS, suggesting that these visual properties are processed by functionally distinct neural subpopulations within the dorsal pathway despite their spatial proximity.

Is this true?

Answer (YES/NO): YES